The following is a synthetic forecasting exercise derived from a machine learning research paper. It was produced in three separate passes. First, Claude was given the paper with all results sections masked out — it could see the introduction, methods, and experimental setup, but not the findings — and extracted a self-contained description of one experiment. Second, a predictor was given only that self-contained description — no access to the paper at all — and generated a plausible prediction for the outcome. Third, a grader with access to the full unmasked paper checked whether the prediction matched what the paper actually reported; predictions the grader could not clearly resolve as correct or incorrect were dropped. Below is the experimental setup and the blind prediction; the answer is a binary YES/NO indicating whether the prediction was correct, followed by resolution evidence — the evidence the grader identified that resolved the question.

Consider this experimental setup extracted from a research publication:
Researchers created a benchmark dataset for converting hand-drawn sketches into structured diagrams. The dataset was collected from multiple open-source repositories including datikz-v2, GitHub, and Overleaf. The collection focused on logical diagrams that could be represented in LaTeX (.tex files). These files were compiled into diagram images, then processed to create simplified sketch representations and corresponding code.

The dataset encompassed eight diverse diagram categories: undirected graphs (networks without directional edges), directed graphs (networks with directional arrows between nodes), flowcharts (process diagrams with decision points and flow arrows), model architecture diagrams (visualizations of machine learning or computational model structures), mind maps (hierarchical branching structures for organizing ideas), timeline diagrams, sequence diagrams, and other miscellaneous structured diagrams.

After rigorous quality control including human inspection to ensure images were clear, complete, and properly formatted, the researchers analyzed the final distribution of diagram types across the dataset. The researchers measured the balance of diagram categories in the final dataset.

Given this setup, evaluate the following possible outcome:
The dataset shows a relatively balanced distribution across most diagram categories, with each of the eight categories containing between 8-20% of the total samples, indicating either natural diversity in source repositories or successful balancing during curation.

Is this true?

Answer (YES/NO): NO